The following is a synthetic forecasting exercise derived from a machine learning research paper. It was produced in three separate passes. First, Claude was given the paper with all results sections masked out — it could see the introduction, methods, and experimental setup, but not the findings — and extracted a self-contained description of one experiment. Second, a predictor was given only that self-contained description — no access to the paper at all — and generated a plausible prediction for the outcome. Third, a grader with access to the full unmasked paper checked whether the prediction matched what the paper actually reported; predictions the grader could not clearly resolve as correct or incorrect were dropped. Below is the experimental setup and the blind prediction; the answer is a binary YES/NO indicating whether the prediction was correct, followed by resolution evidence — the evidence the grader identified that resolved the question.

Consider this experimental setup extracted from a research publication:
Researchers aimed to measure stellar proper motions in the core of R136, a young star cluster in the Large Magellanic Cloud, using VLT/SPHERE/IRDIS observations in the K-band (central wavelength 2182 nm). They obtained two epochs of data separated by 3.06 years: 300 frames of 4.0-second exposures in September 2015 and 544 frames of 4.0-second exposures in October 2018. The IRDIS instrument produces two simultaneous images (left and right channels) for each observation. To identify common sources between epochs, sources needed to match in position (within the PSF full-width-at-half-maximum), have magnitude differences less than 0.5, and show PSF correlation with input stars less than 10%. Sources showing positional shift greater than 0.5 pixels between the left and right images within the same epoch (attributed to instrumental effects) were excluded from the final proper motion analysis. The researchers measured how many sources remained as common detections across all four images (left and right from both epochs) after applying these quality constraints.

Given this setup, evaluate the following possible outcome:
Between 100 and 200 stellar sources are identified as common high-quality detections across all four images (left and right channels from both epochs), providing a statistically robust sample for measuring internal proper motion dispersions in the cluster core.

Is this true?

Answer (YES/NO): NO